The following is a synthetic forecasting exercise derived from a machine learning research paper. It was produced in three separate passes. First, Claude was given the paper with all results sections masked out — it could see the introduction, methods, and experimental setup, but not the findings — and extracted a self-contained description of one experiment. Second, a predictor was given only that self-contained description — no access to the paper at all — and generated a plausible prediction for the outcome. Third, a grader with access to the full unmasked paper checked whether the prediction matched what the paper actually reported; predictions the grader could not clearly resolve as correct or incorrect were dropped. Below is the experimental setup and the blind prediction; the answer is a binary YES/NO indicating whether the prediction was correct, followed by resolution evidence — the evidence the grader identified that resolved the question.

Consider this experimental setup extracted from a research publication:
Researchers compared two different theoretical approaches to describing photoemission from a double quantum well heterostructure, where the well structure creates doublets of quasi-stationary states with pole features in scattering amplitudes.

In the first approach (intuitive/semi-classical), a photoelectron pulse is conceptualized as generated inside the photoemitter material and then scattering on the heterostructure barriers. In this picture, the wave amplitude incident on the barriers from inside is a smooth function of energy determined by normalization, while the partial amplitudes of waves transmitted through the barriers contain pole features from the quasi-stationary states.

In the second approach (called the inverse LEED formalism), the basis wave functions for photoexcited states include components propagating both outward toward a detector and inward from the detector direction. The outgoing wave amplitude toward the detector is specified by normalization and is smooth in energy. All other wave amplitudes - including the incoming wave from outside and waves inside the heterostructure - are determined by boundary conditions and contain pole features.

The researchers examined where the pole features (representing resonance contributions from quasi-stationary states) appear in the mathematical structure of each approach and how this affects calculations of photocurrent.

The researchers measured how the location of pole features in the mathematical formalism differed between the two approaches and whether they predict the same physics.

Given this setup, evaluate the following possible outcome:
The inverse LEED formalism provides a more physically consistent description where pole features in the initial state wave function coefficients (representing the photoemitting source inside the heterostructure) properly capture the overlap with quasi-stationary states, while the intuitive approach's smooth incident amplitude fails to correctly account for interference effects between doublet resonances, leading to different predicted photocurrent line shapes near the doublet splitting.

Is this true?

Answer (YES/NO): NO